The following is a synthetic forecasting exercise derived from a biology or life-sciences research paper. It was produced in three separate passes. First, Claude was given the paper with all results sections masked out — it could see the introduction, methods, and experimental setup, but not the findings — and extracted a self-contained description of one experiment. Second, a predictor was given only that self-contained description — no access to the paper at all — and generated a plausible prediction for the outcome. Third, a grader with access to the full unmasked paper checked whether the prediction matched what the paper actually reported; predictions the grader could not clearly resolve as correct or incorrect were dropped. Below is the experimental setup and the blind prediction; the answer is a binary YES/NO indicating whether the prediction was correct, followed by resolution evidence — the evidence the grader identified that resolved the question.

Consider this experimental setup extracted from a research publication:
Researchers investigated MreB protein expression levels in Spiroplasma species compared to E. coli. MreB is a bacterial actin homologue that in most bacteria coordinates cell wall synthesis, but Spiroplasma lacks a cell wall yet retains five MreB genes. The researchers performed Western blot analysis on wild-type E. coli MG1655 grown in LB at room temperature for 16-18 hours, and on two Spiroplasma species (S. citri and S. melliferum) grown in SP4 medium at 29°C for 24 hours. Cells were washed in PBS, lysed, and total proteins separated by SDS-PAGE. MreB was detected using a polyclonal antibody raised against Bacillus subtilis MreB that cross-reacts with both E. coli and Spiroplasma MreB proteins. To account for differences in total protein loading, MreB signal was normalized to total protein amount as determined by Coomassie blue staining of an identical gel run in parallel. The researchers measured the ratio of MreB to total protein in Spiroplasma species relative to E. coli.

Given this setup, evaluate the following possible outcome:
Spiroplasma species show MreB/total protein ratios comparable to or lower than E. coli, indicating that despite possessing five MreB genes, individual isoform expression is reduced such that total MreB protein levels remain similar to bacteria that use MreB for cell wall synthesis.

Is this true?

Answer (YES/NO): NO